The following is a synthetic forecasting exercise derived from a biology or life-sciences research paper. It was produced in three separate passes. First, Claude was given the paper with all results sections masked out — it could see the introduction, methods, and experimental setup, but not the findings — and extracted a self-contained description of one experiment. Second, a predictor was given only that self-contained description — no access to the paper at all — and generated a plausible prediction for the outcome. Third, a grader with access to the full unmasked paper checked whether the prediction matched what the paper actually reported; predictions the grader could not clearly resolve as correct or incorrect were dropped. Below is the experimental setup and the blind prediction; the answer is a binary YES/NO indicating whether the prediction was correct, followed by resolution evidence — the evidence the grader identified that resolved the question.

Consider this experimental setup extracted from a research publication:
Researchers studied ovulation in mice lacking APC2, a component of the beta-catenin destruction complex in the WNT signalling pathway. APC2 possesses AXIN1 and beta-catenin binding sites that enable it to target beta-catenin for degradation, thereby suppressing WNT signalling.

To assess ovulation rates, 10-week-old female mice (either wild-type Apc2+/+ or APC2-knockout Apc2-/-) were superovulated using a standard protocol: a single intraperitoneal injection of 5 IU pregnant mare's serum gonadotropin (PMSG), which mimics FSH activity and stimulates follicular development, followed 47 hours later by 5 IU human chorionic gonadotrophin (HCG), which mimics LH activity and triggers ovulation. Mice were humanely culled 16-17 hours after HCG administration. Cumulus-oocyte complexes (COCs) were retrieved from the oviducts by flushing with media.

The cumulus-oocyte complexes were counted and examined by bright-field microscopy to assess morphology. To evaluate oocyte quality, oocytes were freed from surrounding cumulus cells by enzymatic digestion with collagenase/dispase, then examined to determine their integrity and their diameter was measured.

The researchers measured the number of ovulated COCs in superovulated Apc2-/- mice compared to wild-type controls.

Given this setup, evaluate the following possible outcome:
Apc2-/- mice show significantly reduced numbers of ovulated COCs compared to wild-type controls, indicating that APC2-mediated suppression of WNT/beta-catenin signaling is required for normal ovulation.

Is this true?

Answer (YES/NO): YES